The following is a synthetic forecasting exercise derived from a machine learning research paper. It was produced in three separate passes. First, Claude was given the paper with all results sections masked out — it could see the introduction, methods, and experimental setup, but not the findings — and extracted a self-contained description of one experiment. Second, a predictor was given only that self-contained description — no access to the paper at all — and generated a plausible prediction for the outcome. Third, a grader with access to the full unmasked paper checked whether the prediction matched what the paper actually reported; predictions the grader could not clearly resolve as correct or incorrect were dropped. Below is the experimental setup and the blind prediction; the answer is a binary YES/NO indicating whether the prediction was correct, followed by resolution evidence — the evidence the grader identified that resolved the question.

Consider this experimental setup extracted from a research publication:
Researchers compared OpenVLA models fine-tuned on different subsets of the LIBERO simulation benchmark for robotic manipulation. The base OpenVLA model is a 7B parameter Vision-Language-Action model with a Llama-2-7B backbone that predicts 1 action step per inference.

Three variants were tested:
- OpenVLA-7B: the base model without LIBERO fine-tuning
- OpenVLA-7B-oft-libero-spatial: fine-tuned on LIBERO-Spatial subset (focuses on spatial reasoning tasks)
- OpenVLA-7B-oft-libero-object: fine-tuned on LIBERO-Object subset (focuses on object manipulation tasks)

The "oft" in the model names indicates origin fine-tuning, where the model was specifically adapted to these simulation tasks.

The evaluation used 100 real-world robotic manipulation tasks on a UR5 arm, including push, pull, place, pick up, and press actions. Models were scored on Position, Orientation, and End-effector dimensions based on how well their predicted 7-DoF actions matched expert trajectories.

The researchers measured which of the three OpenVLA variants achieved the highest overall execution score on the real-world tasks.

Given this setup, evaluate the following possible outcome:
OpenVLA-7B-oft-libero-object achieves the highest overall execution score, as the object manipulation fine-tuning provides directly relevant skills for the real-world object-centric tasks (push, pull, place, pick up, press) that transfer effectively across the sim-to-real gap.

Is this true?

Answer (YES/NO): NO